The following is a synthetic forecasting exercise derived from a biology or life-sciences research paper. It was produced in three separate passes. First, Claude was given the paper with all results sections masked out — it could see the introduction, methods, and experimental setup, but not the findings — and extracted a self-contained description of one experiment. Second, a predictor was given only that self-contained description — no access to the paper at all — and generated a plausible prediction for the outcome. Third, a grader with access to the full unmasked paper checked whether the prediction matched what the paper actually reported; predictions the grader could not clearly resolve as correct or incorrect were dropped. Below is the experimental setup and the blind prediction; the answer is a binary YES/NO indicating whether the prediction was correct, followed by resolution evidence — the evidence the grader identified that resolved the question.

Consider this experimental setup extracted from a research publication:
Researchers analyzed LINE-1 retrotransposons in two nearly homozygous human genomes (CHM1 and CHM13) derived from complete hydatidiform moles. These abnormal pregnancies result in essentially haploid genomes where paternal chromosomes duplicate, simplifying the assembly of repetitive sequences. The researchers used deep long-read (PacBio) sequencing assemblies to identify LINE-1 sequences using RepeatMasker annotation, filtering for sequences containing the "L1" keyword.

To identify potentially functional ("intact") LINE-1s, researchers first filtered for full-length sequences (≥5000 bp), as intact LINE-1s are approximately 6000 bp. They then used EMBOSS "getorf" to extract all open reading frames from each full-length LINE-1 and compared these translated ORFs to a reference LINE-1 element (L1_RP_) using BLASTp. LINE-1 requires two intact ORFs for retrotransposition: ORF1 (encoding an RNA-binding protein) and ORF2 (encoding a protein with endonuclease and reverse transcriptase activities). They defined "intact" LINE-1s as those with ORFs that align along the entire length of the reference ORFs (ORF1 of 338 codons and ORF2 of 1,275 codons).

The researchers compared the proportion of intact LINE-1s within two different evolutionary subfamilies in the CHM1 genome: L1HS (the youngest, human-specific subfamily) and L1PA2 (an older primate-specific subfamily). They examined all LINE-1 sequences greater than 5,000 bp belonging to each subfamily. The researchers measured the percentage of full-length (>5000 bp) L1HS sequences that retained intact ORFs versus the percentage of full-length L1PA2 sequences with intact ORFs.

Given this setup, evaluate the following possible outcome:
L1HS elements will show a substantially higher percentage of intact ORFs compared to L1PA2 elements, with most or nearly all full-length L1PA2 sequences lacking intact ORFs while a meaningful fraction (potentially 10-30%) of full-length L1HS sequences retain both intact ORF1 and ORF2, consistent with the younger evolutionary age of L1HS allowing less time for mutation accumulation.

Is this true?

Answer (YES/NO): NO